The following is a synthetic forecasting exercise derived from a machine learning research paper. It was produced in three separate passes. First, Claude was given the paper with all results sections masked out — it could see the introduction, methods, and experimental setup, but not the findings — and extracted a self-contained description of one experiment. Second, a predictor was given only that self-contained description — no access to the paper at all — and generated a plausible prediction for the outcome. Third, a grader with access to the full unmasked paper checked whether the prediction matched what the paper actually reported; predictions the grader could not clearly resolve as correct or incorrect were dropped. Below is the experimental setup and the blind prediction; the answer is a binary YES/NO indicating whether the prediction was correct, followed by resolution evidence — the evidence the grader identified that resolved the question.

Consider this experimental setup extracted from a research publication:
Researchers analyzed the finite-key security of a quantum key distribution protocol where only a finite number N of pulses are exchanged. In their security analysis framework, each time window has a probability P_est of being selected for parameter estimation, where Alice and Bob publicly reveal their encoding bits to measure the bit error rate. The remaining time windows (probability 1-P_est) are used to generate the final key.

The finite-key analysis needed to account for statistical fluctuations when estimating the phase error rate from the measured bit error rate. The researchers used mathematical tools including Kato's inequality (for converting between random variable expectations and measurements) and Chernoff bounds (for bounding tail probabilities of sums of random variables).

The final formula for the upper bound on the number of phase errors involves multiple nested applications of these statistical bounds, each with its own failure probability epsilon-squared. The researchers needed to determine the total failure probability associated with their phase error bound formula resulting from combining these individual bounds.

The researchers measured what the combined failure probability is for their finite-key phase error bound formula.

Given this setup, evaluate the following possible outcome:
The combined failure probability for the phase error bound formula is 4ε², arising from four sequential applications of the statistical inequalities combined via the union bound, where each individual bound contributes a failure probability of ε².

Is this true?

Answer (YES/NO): YES